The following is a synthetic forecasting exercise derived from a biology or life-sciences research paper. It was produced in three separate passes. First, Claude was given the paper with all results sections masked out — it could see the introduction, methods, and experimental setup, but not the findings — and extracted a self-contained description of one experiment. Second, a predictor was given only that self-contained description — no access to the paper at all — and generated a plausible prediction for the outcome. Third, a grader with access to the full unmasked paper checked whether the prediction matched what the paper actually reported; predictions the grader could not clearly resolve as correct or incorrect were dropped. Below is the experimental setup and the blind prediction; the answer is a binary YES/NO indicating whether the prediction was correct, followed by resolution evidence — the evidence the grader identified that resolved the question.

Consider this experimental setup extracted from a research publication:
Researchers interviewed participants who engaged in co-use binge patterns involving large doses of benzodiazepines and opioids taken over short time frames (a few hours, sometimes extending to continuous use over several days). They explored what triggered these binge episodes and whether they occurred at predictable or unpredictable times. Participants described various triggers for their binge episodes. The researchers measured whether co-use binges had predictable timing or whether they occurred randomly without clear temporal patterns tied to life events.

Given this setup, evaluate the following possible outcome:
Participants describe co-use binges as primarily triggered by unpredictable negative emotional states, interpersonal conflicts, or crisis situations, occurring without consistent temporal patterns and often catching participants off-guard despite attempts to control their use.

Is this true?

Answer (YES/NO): NO